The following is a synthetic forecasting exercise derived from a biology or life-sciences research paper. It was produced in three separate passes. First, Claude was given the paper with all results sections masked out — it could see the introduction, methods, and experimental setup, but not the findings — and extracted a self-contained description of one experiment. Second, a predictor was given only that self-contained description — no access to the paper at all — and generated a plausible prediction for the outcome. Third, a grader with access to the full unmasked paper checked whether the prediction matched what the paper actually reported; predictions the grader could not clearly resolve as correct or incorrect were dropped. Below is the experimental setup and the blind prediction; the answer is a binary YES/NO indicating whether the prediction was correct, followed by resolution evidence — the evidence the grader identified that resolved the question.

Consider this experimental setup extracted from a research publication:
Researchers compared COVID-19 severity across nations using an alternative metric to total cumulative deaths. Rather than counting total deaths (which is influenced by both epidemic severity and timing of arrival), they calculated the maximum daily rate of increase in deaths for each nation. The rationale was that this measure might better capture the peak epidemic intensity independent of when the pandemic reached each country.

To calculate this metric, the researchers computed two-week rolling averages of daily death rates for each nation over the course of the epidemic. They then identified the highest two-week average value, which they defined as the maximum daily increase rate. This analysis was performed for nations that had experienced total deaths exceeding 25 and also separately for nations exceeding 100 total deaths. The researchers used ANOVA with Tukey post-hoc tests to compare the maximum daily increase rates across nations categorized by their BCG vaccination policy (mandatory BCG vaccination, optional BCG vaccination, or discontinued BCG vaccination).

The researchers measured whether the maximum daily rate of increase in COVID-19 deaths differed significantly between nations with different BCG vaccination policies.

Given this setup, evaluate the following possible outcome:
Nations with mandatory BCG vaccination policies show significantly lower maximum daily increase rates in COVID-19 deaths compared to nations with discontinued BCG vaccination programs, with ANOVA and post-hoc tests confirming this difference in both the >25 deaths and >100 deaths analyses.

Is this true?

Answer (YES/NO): NO